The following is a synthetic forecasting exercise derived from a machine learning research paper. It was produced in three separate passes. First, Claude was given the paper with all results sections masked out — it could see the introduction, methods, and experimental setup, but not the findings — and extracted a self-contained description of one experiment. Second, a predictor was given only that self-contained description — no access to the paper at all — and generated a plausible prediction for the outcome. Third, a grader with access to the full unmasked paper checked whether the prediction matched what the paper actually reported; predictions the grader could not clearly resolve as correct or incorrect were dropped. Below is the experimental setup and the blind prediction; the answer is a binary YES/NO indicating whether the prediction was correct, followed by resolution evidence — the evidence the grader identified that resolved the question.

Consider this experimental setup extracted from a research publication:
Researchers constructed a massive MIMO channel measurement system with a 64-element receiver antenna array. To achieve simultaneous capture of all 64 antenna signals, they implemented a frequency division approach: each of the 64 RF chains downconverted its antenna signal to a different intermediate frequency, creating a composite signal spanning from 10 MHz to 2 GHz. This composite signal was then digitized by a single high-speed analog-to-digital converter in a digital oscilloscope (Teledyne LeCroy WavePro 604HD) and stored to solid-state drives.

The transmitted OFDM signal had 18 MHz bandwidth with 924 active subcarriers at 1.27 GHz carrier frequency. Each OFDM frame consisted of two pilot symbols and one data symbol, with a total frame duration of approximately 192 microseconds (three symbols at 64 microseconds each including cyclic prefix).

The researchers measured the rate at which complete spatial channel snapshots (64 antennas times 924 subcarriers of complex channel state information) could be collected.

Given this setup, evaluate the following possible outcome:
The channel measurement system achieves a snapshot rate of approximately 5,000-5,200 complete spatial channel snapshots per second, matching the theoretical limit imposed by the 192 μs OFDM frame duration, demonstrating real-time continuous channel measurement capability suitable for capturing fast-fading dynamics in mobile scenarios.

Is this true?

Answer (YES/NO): NO